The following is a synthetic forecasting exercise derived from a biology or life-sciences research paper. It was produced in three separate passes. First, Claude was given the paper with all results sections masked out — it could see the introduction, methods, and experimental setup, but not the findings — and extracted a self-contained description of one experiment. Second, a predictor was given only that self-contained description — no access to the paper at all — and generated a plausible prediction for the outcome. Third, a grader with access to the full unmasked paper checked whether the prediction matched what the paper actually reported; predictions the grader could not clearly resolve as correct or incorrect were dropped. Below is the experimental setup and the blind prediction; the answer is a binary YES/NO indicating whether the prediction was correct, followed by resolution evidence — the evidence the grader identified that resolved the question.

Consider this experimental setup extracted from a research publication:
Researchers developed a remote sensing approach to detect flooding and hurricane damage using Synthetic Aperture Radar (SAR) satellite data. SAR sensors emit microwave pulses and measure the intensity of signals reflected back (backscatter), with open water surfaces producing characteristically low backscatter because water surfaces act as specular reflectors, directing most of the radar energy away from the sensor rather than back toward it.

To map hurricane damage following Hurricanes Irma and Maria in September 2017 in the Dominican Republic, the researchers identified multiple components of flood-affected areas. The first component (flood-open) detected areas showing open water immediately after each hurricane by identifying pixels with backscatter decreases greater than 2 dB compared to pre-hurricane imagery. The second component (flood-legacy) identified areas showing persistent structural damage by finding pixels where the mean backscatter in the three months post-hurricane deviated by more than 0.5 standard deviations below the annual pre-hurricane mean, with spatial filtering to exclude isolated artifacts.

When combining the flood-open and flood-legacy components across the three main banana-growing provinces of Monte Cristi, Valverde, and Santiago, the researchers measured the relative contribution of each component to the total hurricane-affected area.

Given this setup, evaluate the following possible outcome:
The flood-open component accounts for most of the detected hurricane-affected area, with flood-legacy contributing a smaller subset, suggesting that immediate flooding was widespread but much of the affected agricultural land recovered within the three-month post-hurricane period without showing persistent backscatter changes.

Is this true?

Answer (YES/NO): NO